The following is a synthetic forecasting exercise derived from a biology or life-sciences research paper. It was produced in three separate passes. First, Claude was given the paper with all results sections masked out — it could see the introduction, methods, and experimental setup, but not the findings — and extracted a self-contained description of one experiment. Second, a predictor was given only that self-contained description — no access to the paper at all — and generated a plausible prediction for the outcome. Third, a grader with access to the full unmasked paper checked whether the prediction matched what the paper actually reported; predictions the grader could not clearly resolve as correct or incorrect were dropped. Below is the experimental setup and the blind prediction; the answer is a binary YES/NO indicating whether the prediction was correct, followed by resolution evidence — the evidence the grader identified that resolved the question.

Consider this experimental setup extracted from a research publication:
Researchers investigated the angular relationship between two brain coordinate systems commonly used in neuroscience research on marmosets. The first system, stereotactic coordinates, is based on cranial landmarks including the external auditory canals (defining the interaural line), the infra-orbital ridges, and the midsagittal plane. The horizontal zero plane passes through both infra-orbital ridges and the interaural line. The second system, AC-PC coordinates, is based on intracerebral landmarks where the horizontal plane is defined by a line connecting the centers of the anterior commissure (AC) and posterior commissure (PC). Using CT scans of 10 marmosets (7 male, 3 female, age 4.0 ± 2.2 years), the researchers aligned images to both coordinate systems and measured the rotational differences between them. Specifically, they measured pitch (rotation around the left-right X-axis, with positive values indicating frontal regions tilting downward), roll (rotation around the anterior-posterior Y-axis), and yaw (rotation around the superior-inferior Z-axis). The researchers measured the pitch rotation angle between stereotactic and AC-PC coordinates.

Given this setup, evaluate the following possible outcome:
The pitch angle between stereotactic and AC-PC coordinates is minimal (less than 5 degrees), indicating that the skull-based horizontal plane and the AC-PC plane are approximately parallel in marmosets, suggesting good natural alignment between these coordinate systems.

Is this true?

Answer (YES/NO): NO